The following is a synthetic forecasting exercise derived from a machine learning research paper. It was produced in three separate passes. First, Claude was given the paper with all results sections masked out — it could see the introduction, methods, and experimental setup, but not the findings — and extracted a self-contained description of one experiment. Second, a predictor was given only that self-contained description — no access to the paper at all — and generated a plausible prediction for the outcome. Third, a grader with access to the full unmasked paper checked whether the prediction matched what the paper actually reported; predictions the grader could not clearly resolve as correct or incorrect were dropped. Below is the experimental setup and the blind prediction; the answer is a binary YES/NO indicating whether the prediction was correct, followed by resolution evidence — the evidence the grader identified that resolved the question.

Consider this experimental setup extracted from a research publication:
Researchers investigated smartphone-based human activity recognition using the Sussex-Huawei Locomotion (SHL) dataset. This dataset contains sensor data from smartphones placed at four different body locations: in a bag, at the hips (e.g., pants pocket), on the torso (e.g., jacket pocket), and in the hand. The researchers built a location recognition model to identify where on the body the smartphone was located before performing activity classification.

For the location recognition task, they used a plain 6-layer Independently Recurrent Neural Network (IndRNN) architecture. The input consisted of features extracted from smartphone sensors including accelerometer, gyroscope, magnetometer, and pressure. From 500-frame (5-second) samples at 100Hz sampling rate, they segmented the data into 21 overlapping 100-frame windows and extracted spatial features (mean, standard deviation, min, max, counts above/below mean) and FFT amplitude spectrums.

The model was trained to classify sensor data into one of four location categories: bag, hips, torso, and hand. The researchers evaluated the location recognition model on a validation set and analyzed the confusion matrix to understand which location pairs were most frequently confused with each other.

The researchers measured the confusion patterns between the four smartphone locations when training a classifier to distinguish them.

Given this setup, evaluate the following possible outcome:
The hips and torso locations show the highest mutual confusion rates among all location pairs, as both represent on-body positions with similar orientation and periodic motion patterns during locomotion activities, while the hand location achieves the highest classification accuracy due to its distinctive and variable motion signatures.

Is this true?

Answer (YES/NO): NO